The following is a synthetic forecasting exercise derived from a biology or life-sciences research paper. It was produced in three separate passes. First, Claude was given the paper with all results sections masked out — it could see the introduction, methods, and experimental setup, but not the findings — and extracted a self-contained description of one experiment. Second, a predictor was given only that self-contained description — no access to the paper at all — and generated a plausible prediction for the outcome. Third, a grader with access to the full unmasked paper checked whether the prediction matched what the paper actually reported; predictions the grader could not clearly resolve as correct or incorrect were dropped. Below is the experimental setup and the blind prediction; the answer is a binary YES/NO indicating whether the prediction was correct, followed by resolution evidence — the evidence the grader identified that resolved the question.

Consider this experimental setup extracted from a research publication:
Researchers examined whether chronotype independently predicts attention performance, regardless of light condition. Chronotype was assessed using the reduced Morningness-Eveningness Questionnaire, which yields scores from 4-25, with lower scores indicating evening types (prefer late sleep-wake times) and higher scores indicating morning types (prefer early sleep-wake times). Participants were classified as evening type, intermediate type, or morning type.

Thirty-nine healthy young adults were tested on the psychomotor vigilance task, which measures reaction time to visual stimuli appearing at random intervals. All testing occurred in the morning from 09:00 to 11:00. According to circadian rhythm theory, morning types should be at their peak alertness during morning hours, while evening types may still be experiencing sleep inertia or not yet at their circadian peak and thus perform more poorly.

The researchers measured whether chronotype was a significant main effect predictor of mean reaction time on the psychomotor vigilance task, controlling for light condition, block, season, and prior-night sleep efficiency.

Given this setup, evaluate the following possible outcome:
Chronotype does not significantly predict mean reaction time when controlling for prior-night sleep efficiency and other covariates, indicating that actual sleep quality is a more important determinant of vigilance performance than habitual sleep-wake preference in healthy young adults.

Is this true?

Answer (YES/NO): NO